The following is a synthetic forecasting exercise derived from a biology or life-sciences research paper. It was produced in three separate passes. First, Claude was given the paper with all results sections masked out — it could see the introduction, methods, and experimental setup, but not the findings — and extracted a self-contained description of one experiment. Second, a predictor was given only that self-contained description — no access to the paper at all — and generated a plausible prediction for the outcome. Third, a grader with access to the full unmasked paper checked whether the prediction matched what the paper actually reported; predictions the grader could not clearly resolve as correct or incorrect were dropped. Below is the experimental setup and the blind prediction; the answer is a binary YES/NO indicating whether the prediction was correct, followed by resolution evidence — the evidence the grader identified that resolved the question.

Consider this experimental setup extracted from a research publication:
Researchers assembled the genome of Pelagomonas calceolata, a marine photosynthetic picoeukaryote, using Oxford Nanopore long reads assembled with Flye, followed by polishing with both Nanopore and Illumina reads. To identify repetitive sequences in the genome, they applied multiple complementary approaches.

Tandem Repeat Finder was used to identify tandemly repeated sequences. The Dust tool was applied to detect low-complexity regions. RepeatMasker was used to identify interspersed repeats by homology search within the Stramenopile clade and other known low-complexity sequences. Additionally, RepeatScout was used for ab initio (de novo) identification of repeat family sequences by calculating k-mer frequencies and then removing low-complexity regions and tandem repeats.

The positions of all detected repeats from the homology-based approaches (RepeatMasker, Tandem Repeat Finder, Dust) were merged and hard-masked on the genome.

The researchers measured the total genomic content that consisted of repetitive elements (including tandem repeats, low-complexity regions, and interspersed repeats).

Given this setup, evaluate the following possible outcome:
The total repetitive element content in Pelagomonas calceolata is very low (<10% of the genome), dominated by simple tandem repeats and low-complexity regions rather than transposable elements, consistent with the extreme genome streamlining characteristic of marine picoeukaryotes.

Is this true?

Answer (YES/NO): YES